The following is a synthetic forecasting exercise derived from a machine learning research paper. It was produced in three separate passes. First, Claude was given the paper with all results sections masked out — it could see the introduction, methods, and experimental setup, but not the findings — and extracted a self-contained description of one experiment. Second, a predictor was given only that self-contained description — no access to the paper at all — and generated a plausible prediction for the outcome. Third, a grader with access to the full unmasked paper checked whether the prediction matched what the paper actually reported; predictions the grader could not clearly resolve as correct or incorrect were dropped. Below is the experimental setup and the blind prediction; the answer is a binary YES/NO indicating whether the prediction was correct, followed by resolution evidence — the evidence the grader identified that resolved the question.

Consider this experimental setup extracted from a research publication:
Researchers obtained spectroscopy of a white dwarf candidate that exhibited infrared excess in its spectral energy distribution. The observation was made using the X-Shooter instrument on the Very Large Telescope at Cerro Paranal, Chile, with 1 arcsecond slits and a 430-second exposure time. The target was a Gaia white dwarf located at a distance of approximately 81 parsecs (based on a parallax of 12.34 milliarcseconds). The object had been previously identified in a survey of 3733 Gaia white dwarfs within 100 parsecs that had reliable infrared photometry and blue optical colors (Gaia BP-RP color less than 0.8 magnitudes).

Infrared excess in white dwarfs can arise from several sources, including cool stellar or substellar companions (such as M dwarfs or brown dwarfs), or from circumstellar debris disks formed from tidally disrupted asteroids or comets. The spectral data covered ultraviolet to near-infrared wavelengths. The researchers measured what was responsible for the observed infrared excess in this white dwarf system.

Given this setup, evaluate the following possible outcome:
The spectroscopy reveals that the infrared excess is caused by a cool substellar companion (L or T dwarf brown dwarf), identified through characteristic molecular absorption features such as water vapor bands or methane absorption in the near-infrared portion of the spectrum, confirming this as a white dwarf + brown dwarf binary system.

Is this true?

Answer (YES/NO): YES